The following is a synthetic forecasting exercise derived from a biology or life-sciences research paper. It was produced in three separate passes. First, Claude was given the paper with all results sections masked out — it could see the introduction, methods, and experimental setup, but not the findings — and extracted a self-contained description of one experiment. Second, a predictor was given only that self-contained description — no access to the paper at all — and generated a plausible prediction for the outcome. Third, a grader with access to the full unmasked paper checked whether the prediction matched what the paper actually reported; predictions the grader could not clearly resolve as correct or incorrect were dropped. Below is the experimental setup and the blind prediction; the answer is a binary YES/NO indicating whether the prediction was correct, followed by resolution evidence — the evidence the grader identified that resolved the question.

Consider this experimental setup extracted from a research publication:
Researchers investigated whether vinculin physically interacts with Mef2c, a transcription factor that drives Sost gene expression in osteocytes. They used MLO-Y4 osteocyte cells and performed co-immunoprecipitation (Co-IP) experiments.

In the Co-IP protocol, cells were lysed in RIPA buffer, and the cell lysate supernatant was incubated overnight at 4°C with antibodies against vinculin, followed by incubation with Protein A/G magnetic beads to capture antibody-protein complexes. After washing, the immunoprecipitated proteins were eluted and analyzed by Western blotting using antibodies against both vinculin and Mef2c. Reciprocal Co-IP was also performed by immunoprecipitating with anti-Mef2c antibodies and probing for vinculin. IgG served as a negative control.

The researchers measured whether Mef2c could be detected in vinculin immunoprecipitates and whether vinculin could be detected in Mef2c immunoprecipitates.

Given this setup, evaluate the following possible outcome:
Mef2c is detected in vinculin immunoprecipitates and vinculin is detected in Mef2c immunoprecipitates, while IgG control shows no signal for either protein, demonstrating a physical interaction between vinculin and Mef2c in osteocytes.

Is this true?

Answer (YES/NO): YES